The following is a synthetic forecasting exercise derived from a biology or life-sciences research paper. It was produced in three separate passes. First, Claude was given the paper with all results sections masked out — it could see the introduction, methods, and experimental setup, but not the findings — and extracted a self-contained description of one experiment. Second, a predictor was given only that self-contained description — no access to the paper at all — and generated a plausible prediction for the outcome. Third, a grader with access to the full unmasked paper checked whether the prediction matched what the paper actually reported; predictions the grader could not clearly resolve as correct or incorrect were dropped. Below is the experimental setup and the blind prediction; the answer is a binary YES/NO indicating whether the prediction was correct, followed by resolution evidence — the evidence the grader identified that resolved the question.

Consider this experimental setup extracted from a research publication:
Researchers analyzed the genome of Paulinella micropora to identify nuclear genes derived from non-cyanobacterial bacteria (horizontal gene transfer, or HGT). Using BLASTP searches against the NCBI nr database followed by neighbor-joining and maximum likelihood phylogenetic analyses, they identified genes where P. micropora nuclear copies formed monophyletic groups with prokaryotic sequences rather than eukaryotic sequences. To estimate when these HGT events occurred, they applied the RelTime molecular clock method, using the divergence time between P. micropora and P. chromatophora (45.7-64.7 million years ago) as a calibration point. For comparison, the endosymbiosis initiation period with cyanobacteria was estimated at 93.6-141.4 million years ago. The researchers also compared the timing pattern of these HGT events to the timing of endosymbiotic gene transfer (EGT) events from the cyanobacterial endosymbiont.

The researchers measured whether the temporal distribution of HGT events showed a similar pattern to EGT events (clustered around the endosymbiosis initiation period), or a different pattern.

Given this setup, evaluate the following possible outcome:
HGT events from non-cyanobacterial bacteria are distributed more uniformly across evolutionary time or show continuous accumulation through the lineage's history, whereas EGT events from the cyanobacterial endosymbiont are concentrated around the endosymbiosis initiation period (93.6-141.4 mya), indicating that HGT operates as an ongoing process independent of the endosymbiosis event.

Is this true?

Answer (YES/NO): NO